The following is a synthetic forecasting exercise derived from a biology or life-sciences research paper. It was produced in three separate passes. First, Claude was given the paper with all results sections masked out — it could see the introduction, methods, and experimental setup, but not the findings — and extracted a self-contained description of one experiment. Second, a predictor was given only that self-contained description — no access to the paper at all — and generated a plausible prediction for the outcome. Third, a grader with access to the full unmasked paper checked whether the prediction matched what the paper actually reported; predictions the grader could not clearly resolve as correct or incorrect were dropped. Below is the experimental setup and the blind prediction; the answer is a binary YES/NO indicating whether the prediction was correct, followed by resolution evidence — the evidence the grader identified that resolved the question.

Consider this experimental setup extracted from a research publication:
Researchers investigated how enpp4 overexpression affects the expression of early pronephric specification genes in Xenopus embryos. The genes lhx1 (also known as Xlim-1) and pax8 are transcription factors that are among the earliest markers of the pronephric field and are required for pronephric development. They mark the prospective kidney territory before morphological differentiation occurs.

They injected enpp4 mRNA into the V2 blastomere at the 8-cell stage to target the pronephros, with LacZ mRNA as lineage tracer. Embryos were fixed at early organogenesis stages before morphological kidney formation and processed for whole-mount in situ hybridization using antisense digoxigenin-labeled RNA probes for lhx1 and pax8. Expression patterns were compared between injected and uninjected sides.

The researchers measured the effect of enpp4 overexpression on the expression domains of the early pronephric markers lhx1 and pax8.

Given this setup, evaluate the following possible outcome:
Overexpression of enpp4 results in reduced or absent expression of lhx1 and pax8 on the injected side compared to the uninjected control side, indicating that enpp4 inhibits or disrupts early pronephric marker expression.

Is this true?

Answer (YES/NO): NO